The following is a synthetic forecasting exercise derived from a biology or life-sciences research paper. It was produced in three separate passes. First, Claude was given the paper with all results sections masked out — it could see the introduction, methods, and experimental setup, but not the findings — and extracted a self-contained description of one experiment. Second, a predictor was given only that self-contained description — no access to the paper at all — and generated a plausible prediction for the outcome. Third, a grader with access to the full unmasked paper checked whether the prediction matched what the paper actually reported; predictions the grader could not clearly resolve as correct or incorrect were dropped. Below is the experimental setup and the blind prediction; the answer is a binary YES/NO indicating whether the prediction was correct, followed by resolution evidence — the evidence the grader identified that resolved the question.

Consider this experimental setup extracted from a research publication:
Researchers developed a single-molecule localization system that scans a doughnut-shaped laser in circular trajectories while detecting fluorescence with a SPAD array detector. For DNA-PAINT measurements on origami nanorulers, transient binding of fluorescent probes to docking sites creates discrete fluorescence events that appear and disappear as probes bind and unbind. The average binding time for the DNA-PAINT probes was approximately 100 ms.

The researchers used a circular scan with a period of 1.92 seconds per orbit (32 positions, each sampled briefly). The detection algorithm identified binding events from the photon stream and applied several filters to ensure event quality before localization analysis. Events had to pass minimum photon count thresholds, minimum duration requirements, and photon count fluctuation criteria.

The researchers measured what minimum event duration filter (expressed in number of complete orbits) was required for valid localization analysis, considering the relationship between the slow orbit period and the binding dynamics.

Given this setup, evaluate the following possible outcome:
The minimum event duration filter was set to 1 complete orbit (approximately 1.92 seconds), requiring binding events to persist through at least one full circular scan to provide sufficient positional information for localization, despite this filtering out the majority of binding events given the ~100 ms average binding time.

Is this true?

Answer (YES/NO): NO